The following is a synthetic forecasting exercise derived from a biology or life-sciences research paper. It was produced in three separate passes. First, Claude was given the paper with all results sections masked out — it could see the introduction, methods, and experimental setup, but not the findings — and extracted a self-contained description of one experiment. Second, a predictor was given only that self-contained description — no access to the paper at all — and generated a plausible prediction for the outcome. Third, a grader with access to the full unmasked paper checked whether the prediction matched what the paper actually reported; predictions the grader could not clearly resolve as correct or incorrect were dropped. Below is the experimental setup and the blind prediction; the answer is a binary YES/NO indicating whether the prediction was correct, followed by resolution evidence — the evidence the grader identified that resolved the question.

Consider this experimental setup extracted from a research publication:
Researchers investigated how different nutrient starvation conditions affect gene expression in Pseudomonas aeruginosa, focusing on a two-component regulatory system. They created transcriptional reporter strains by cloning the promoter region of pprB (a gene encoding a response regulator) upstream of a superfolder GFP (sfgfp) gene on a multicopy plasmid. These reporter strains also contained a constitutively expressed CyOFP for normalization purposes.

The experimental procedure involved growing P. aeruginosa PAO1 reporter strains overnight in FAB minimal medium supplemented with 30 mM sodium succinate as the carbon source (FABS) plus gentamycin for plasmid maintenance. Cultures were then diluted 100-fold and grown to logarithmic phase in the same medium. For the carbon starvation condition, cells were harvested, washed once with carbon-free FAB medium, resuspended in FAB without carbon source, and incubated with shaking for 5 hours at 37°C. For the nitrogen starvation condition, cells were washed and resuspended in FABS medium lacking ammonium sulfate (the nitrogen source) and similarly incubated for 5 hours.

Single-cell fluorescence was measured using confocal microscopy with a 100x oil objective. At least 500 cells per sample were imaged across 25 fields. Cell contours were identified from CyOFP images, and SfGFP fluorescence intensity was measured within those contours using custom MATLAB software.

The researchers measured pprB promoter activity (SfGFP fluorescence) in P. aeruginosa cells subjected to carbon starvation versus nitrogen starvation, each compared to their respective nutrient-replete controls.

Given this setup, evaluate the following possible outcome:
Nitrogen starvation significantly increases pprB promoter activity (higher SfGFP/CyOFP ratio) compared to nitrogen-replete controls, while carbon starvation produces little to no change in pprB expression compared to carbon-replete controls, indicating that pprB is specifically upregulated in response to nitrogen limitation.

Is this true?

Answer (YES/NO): NO